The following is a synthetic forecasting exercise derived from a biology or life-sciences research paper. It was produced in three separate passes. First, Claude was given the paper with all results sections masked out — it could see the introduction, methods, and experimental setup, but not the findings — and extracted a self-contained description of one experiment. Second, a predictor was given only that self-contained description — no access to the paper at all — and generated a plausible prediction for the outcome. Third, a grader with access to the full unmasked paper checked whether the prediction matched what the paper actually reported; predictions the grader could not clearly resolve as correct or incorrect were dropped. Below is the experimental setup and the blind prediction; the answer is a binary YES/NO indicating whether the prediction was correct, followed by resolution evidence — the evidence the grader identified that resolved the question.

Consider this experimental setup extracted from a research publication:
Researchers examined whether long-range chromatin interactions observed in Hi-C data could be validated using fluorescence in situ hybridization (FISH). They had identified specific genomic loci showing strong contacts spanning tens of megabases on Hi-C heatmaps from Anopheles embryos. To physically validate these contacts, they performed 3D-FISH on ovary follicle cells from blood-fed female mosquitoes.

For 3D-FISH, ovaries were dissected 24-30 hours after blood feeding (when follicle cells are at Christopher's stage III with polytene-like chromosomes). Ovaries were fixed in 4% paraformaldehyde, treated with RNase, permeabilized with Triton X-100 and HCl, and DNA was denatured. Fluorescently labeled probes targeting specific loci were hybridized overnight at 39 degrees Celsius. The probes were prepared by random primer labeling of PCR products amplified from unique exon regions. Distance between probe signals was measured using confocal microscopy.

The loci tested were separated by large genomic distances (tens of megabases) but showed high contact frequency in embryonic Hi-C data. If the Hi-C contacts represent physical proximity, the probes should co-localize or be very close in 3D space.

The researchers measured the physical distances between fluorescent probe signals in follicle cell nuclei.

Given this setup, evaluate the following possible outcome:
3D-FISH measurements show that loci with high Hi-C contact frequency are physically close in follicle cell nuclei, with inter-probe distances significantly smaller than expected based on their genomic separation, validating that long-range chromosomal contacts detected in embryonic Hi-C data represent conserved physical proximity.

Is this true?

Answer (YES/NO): NO